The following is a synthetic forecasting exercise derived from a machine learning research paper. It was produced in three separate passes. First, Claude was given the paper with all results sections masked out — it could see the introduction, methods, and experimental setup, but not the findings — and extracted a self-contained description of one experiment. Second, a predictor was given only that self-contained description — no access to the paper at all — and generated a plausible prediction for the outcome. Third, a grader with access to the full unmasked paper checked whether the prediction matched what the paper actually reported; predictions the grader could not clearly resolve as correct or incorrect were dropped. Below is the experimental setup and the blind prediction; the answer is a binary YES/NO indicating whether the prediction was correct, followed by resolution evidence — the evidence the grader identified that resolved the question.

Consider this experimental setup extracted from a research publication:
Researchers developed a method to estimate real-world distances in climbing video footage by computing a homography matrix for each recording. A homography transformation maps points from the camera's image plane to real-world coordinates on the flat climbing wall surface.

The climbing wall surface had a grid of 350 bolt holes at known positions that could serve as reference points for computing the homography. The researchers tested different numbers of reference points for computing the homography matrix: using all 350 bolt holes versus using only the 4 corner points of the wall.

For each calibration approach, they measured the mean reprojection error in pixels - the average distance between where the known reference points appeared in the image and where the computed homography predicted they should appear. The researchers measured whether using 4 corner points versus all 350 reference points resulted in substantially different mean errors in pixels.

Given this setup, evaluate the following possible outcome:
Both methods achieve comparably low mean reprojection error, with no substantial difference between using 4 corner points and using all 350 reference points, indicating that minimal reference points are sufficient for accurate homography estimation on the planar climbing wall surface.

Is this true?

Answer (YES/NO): YES